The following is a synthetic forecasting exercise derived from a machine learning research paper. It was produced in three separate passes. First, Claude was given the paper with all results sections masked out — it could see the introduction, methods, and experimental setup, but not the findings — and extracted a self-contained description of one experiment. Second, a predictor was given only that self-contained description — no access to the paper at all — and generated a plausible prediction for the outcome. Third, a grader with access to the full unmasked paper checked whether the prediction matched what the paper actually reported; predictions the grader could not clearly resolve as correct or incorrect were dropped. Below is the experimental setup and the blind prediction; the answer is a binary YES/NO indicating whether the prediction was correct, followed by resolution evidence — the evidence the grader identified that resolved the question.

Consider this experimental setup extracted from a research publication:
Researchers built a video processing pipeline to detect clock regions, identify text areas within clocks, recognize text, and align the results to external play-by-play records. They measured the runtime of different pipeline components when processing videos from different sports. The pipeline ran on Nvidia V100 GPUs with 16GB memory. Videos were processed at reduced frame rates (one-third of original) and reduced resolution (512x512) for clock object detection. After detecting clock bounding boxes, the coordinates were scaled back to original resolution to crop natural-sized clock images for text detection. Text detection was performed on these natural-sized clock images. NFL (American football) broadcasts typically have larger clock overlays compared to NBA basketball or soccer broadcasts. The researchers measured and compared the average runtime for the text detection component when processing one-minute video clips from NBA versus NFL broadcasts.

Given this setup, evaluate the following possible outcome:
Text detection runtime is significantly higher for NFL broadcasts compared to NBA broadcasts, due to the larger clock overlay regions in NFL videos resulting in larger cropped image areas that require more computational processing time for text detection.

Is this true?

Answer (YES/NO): YES